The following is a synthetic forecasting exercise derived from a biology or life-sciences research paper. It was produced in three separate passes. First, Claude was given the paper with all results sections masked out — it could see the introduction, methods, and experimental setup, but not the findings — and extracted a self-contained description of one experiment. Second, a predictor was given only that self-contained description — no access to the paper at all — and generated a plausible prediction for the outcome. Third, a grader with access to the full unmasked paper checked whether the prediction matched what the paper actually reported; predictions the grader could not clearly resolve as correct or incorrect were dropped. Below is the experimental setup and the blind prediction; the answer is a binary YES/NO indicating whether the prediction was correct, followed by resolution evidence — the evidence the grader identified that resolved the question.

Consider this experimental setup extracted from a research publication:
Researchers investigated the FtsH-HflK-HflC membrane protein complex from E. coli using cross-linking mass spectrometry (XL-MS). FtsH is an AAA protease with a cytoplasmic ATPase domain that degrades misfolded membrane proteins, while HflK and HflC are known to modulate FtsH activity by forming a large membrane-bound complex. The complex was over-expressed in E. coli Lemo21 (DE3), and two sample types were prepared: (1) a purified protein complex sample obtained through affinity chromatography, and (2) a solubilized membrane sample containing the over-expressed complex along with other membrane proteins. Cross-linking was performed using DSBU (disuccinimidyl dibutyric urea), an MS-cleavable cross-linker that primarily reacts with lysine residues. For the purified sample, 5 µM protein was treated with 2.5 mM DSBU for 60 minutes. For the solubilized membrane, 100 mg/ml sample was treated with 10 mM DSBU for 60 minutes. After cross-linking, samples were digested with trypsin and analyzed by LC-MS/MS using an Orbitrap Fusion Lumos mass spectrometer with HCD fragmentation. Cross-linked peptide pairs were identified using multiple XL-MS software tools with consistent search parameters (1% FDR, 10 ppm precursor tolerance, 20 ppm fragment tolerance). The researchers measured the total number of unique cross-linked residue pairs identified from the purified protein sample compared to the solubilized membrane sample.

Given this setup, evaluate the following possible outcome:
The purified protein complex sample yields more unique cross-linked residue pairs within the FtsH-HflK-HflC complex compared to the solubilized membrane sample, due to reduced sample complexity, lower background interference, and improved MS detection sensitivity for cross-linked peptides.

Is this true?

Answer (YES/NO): YES